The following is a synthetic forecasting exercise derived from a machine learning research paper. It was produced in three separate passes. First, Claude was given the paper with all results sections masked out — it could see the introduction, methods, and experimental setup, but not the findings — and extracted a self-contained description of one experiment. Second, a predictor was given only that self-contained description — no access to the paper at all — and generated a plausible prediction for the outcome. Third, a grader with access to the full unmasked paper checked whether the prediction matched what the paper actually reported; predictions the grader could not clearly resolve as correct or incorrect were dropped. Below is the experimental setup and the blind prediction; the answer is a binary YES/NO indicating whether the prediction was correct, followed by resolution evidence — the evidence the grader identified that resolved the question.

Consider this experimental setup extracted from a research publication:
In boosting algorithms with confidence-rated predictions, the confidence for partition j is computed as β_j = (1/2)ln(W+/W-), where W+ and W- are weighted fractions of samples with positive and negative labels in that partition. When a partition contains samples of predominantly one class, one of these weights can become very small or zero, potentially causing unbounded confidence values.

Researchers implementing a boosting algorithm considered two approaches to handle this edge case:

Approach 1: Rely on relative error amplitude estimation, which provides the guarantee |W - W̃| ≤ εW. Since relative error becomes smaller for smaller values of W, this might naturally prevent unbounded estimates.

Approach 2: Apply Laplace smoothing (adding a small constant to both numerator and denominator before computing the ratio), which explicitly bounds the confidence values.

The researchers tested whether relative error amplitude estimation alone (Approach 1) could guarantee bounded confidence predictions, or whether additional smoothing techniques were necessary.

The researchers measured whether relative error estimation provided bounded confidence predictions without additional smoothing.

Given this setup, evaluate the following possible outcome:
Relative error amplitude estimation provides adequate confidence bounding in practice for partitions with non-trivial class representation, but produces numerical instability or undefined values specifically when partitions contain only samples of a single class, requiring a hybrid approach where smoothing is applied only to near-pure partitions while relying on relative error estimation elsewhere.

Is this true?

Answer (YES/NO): NO